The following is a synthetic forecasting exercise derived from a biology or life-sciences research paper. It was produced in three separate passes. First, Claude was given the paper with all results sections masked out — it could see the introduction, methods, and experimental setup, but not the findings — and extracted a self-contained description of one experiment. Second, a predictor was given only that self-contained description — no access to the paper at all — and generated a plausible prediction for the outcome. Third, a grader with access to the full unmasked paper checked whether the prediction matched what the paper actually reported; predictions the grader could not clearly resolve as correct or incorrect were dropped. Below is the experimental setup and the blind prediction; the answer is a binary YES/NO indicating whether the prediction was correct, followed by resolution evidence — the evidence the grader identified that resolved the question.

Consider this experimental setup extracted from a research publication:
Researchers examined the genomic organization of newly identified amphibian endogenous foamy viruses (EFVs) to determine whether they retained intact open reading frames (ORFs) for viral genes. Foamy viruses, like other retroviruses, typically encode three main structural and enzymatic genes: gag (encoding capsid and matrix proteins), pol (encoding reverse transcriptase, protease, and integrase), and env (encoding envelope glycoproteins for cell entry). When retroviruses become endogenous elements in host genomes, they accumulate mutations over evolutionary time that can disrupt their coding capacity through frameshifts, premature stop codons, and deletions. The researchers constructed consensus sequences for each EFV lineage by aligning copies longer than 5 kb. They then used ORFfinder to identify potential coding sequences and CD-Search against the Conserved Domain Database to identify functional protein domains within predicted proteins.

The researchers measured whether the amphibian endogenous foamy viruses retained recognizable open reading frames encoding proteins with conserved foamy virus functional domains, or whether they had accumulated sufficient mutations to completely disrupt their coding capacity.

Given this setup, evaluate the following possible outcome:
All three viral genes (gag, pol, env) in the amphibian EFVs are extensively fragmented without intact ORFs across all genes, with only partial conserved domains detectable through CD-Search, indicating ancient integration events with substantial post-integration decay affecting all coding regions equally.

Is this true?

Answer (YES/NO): NO